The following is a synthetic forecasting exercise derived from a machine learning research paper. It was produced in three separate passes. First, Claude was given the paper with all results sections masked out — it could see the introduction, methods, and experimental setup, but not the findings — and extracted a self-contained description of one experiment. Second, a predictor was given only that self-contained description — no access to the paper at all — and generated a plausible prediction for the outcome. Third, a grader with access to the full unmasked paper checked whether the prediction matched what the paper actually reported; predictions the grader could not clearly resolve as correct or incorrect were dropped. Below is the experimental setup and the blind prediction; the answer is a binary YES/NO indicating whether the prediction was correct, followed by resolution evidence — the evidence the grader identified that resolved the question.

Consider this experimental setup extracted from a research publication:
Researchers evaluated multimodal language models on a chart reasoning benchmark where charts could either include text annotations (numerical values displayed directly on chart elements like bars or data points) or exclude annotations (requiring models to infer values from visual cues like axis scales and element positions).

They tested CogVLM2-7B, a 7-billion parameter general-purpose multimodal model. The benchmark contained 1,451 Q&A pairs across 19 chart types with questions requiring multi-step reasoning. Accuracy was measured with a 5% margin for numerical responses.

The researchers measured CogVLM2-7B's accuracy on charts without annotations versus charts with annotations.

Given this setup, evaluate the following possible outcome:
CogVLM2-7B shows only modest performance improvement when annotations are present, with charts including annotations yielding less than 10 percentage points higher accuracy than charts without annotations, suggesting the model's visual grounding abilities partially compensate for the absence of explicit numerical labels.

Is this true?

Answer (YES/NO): NO